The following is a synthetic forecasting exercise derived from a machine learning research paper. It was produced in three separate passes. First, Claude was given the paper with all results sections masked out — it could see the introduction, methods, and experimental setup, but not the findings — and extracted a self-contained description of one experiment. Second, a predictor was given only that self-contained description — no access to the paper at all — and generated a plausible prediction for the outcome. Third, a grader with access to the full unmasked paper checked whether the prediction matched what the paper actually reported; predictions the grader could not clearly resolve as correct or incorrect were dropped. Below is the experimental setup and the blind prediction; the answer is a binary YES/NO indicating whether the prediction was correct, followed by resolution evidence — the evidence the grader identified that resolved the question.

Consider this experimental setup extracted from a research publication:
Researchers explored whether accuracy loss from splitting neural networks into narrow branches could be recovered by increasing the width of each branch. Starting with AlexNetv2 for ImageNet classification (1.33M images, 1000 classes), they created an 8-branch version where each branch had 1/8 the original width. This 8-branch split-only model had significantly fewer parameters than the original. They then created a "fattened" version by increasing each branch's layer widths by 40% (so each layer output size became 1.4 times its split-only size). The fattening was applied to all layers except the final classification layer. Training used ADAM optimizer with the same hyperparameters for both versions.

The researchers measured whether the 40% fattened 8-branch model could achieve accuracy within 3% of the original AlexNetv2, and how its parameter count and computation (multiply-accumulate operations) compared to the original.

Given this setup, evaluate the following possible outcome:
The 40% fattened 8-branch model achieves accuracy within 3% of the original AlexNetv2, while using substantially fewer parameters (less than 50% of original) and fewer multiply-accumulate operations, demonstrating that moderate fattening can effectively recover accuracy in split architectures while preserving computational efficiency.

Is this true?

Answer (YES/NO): YES